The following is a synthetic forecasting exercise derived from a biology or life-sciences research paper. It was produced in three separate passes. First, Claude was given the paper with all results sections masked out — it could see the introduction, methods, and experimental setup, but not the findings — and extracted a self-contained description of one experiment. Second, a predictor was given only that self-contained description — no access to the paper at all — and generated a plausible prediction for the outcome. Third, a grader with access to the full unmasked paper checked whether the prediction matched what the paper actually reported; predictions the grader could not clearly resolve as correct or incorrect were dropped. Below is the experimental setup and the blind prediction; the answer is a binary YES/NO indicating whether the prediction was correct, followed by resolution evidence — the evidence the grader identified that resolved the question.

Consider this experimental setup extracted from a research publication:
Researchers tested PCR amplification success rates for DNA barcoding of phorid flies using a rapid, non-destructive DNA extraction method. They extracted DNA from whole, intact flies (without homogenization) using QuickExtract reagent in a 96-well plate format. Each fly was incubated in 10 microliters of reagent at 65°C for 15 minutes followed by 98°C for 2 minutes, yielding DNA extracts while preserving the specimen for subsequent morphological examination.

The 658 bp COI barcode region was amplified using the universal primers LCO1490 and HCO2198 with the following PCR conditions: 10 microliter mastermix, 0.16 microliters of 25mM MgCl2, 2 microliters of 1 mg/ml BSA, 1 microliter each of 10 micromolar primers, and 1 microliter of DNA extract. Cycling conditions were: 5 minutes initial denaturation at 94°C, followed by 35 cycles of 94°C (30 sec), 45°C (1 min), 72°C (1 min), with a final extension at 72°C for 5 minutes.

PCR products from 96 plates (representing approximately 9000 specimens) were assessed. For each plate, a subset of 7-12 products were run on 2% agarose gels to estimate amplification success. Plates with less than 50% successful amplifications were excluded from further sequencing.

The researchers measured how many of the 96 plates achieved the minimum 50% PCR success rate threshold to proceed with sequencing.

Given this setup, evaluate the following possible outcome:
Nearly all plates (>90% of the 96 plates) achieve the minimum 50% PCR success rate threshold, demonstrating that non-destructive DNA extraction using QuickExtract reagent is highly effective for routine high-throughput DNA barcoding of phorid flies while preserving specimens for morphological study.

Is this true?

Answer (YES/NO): YES